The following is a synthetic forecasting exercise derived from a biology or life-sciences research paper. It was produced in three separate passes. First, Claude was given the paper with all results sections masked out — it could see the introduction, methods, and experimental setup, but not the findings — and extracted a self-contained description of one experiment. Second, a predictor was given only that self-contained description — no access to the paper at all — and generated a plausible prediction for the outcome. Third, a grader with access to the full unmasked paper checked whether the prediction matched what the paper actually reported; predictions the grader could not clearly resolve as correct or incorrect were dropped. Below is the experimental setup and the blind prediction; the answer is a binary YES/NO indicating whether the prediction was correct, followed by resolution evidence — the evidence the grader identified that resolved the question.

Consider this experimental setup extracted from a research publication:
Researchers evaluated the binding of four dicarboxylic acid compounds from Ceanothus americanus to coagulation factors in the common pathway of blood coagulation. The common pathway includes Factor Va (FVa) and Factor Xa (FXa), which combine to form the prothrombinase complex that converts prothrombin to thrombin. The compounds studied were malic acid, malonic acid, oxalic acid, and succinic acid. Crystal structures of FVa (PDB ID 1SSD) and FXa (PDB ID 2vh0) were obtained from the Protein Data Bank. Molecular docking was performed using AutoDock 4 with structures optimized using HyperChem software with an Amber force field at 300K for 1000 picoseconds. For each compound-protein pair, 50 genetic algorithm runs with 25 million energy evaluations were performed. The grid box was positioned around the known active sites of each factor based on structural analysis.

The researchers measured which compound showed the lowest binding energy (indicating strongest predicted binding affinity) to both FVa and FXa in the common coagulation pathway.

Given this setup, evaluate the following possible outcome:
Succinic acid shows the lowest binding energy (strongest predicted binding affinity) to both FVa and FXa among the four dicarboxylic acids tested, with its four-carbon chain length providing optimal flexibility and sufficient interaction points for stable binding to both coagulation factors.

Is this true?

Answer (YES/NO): NO